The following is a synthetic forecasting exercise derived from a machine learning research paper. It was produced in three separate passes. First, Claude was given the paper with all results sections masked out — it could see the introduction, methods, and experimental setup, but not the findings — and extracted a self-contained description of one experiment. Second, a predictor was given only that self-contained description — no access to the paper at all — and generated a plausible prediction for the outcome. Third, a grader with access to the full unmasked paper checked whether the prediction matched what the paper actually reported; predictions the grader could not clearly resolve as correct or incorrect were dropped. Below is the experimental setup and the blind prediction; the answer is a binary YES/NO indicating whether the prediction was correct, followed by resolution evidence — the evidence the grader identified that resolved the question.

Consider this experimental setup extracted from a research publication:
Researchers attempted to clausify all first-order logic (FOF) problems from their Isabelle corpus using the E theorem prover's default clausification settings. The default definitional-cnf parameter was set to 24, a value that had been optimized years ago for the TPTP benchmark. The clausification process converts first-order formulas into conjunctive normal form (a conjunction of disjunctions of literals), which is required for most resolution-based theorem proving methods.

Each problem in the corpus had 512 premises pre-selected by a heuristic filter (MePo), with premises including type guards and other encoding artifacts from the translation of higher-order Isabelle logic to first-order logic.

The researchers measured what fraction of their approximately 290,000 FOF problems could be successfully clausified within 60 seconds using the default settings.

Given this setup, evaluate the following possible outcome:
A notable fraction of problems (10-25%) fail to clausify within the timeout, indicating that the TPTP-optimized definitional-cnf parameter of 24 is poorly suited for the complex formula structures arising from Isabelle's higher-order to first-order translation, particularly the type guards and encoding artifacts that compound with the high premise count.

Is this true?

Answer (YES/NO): YES